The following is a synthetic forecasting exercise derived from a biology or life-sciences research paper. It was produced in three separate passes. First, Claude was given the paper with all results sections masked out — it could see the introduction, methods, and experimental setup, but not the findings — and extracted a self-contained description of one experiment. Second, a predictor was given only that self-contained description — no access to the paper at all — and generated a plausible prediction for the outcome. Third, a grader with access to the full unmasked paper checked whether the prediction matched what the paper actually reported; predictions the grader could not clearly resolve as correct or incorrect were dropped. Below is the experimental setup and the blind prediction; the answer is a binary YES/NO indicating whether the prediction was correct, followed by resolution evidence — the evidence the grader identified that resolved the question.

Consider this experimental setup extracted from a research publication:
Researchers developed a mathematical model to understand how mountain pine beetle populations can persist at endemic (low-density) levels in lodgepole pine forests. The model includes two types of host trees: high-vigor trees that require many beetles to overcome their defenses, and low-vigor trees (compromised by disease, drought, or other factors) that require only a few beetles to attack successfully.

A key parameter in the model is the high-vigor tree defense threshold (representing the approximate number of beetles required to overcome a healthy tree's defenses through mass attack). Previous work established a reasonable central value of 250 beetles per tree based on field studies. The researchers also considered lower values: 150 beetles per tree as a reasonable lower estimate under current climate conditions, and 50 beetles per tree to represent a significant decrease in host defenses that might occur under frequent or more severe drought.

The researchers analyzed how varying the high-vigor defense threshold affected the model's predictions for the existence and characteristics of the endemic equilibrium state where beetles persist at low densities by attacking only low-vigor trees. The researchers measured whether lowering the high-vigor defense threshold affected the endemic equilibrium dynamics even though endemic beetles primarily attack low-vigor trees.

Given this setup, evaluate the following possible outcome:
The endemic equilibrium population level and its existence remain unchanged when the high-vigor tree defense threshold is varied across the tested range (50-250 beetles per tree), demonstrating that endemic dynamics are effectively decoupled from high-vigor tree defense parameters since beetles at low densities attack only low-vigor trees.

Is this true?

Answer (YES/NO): NO